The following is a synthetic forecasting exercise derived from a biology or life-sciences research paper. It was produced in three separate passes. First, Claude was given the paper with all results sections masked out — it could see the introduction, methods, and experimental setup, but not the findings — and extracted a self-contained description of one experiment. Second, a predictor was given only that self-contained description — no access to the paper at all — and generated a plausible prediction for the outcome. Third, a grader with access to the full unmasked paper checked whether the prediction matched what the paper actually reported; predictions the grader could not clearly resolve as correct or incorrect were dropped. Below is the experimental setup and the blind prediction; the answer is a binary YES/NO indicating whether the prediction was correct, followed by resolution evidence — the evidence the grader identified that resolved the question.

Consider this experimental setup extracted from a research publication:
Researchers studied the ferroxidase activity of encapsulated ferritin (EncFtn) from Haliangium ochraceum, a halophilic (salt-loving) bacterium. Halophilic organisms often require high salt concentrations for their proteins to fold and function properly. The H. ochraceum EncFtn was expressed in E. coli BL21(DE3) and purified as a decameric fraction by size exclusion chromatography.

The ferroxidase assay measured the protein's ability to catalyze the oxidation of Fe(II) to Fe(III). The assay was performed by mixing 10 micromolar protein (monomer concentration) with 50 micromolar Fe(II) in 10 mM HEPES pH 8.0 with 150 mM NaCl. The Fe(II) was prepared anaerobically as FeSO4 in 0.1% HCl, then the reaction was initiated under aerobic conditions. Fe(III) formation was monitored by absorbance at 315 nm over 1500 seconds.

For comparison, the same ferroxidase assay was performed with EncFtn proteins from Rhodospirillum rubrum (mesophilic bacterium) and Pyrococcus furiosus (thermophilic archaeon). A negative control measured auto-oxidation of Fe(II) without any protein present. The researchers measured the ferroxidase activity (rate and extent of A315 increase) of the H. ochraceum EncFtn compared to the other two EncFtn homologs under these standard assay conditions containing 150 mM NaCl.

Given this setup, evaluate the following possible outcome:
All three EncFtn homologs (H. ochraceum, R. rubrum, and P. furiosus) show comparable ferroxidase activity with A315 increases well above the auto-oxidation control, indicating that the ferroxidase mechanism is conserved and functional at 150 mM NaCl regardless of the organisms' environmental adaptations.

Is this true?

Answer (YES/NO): YES